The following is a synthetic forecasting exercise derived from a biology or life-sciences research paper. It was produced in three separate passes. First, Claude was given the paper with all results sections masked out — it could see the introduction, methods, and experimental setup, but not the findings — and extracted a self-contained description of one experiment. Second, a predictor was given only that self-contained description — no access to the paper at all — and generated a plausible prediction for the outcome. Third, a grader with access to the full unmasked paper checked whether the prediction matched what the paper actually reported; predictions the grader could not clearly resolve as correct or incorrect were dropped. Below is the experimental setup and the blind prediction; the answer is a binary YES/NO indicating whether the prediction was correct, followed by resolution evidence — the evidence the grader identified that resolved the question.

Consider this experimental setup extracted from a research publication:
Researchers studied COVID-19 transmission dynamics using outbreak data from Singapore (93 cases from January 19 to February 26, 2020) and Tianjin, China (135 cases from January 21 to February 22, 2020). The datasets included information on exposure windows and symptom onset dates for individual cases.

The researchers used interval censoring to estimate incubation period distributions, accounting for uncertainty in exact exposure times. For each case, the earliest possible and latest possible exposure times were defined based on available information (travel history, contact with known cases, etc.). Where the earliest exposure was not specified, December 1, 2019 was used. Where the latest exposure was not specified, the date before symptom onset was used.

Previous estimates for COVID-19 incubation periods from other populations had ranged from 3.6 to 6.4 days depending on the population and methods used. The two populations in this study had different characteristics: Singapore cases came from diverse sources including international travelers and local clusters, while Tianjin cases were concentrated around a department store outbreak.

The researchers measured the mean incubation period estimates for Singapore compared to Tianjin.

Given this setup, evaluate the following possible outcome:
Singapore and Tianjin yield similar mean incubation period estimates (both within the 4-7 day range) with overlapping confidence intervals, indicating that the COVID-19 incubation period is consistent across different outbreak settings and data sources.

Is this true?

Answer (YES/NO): NO